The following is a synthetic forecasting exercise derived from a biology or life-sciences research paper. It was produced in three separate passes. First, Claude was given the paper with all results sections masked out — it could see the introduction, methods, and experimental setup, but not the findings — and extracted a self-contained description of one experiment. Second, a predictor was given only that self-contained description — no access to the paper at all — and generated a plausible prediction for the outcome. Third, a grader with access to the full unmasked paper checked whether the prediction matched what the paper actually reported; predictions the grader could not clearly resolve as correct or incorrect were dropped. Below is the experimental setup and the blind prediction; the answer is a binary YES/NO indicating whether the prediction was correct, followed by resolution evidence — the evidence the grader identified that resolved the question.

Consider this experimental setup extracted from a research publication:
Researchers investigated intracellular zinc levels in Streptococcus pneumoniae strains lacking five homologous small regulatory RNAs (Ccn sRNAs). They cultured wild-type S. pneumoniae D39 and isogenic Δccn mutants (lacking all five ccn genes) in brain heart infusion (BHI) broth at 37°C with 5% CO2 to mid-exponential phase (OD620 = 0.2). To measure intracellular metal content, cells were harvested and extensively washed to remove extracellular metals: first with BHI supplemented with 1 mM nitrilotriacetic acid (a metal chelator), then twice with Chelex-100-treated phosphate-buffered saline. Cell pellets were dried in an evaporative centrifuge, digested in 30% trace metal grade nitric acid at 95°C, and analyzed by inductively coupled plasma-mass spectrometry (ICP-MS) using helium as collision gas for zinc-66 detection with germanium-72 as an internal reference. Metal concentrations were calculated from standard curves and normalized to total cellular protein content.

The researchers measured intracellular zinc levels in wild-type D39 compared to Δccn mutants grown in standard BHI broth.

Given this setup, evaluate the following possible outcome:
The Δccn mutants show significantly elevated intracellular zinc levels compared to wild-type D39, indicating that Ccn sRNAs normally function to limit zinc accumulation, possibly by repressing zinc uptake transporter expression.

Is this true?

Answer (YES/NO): NO